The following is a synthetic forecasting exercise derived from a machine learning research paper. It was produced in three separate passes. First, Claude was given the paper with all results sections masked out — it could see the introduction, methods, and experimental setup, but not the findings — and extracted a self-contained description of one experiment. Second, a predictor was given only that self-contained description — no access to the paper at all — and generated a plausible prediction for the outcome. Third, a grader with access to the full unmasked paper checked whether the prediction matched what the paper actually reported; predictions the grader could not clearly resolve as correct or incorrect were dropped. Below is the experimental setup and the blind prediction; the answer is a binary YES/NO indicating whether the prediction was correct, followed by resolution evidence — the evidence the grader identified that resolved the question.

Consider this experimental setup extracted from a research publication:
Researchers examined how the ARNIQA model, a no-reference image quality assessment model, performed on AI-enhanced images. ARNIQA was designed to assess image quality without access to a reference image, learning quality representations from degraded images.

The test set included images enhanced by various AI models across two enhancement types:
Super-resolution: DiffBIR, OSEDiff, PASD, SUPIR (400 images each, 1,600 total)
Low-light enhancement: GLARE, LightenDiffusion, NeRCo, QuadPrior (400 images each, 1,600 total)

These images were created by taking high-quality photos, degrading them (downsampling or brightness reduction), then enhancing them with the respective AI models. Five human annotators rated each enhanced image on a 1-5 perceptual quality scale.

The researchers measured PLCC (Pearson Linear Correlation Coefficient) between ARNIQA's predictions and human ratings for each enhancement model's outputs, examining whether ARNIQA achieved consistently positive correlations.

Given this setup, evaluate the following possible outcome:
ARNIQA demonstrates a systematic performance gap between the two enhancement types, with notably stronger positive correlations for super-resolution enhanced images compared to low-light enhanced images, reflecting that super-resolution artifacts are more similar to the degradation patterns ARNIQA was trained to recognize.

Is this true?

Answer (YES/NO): NO